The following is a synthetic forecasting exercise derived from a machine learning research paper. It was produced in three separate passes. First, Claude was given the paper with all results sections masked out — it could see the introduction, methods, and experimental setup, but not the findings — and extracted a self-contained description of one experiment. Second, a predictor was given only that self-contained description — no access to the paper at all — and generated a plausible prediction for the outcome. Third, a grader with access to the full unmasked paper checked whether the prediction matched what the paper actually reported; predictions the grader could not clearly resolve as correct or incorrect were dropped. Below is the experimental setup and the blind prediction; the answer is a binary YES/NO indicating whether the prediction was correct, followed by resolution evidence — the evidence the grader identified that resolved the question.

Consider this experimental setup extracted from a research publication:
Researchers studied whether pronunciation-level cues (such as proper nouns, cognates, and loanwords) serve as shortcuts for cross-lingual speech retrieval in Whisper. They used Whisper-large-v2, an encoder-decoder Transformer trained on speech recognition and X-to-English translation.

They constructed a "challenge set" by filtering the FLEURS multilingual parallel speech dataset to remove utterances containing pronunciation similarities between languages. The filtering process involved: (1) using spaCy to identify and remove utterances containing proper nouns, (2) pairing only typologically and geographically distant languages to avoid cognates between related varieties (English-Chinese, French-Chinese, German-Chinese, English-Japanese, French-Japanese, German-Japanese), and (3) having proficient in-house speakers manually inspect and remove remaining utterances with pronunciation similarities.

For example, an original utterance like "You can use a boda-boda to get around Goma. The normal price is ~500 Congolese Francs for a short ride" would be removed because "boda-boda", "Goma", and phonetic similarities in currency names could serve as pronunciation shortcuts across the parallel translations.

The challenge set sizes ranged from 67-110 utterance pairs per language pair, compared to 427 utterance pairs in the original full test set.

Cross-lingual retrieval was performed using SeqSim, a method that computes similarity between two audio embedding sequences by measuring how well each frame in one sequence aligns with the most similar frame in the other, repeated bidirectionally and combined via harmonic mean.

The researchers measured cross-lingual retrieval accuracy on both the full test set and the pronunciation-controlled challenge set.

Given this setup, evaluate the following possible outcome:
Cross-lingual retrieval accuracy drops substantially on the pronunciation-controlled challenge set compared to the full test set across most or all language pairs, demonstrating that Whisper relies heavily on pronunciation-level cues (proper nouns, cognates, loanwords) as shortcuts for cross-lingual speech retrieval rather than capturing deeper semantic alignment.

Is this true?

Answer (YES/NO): NO